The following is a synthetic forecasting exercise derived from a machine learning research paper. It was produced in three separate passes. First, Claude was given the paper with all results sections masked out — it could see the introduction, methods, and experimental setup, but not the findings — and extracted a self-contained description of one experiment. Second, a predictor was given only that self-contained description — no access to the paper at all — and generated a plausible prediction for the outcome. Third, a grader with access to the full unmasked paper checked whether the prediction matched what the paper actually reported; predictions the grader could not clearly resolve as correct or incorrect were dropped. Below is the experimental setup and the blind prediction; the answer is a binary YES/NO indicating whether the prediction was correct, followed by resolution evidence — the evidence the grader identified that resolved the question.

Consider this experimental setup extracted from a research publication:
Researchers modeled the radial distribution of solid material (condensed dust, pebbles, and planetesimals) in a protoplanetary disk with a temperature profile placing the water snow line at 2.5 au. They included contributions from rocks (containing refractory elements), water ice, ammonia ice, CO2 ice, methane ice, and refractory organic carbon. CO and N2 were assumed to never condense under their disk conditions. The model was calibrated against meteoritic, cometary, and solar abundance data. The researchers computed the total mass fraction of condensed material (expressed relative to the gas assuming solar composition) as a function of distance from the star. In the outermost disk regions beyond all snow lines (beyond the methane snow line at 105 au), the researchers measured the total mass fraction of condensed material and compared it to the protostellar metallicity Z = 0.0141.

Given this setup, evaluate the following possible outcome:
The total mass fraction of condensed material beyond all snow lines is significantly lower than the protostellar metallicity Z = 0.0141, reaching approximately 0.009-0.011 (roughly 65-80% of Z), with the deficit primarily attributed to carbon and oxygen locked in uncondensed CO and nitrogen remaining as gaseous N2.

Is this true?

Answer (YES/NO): NO